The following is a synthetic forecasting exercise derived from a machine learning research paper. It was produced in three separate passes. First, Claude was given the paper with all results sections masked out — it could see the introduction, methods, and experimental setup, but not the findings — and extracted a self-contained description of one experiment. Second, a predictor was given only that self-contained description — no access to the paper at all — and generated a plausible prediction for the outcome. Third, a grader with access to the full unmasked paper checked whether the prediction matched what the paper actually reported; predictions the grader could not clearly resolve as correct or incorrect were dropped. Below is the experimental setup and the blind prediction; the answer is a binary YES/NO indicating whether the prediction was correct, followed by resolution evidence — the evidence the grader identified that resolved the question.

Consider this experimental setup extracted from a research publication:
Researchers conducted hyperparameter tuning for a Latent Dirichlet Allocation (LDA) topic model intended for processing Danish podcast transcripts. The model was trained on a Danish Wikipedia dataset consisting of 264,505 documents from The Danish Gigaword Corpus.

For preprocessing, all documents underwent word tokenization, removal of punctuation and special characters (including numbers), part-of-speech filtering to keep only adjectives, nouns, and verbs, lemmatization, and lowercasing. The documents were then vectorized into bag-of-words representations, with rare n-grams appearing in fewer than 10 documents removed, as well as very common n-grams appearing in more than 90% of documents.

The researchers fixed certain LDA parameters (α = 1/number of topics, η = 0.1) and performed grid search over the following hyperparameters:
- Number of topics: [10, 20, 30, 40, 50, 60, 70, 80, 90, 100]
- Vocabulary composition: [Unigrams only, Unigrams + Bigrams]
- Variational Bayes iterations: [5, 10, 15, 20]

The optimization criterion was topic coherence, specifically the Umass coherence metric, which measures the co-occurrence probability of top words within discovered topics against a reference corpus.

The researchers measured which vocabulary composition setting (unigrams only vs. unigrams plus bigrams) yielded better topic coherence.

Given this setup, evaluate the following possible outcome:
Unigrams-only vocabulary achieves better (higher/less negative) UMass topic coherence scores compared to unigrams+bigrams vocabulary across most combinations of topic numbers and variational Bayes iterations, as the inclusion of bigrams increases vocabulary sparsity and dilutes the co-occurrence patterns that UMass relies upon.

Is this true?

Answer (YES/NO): YES